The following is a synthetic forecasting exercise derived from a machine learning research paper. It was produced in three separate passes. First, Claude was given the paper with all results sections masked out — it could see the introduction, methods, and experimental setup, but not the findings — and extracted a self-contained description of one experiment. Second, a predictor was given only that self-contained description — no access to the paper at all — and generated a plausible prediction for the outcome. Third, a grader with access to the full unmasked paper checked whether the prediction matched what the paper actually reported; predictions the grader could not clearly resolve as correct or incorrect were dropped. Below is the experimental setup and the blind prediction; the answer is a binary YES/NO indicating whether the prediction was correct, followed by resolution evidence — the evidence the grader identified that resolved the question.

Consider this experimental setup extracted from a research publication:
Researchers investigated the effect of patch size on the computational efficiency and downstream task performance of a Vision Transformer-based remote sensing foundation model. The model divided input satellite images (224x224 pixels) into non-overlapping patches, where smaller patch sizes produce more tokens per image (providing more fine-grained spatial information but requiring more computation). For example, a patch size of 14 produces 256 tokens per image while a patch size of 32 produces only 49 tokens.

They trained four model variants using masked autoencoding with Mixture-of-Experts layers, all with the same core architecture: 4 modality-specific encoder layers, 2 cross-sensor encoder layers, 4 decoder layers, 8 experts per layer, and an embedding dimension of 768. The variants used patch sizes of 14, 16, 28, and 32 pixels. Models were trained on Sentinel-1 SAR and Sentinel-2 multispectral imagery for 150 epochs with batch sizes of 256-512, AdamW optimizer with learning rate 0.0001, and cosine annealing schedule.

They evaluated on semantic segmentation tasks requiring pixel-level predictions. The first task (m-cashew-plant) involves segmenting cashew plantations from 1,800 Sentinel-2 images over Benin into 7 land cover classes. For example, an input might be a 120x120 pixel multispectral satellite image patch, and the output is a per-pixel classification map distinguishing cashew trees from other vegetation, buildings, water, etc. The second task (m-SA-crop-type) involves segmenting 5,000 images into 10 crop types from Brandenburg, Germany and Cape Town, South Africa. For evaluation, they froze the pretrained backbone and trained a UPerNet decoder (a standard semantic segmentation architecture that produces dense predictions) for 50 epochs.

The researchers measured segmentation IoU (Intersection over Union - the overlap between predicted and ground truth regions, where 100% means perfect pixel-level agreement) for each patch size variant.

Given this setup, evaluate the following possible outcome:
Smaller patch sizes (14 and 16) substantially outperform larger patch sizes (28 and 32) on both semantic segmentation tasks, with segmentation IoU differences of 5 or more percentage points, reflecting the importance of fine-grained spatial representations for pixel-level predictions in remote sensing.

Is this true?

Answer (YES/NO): NO